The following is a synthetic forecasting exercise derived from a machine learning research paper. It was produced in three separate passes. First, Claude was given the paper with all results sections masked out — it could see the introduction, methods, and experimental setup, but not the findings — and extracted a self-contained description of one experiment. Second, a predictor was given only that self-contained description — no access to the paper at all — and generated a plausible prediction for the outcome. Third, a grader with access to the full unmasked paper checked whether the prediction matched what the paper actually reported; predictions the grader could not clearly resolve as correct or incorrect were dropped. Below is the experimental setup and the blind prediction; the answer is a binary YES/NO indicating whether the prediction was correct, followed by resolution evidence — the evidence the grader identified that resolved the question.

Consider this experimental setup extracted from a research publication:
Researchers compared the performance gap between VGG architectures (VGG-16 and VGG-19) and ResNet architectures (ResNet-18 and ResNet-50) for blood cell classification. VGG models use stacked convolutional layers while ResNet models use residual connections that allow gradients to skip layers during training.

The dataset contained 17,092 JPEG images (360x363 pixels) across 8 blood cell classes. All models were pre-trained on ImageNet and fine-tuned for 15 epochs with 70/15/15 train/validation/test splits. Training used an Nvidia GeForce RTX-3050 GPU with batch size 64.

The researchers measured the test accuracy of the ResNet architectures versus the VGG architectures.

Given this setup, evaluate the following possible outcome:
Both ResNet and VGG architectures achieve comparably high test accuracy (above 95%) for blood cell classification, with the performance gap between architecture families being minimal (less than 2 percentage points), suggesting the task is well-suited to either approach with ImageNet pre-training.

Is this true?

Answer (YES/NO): YES